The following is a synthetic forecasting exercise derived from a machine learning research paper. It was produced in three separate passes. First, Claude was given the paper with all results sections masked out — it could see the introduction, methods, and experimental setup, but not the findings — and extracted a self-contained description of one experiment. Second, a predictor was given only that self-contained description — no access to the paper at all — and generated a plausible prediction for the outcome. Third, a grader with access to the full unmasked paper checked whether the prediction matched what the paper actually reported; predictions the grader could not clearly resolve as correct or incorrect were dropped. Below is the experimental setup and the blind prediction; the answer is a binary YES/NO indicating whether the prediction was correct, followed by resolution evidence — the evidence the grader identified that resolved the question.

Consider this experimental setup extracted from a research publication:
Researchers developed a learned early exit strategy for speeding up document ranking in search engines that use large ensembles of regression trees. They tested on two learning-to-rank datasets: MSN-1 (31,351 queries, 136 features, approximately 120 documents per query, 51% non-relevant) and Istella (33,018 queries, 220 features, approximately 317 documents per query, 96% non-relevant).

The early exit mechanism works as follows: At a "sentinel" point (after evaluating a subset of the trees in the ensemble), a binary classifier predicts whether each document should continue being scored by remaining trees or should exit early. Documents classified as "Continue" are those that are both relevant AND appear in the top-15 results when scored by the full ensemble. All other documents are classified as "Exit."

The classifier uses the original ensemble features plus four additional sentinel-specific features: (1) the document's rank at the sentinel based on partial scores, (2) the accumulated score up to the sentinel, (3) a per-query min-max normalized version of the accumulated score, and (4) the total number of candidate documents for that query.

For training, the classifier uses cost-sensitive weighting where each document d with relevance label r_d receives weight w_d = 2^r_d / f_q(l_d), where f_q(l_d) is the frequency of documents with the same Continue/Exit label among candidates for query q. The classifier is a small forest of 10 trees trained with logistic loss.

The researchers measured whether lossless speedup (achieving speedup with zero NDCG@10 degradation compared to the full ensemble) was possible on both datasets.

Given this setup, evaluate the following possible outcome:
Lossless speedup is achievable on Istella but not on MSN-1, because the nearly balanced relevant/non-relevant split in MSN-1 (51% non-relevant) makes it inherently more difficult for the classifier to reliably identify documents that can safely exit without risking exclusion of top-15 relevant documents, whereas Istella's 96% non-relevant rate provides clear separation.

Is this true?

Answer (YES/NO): NO